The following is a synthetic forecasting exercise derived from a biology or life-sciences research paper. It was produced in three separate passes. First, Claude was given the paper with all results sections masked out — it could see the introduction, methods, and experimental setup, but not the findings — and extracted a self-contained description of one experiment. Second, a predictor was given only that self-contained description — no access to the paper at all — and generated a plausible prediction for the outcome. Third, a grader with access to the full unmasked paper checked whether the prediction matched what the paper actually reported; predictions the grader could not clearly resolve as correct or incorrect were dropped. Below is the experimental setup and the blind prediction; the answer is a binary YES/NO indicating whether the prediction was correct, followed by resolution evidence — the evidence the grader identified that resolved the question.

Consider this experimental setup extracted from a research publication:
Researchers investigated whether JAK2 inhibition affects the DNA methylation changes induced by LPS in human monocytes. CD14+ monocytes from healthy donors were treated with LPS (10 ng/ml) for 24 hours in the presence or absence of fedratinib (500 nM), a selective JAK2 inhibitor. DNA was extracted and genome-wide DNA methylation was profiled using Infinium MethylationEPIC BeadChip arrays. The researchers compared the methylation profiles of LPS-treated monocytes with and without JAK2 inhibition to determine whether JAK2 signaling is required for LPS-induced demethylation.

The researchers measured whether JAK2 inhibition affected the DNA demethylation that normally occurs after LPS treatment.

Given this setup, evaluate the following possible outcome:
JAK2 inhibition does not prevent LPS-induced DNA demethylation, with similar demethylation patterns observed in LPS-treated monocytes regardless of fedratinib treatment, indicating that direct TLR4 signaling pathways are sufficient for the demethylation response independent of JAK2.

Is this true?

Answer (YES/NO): NO